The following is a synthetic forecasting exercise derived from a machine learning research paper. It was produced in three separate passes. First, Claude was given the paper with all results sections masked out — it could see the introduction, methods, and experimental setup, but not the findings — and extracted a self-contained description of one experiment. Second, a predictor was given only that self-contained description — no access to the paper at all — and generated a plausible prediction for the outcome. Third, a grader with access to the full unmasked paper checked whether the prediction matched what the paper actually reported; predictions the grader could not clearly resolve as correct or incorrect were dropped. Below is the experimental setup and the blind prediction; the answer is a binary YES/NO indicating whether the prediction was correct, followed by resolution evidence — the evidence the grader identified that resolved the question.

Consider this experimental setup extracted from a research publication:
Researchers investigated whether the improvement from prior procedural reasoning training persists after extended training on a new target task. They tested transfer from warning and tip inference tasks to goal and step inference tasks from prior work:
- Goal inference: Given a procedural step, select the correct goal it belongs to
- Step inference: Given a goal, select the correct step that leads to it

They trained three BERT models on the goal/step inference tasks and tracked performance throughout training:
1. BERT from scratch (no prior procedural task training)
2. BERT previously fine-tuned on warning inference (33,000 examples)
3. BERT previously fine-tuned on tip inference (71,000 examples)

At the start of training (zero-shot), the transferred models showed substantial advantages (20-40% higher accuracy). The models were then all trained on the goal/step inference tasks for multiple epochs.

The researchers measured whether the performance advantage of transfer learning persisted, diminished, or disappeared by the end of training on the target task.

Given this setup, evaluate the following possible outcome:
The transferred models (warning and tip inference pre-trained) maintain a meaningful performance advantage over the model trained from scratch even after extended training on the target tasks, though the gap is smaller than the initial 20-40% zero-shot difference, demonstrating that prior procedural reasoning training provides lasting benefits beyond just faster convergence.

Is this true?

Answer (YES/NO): YES